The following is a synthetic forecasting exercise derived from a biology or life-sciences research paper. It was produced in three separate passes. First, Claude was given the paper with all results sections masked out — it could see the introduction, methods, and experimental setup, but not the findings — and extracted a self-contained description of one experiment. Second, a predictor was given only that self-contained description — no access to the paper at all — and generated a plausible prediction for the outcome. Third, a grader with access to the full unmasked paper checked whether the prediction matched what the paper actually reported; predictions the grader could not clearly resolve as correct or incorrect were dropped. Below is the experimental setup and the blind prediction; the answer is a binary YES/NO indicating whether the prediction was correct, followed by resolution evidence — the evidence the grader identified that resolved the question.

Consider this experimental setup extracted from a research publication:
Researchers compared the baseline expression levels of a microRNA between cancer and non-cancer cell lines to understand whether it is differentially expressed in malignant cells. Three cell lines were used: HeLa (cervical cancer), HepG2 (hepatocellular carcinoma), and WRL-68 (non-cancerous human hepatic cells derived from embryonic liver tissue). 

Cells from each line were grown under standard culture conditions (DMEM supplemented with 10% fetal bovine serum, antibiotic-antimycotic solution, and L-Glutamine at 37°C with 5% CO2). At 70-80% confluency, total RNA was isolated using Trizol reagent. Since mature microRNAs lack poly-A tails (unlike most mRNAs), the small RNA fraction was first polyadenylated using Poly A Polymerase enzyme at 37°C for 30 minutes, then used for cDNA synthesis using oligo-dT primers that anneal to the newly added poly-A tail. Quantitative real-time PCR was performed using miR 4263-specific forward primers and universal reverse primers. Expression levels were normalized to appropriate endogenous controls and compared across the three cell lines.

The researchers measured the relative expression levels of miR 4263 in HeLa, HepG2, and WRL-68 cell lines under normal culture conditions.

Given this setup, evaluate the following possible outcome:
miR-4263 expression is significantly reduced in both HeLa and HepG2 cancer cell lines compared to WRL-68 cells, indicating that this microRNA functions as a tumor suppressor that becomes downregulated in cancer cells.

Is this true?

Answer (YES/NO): NO